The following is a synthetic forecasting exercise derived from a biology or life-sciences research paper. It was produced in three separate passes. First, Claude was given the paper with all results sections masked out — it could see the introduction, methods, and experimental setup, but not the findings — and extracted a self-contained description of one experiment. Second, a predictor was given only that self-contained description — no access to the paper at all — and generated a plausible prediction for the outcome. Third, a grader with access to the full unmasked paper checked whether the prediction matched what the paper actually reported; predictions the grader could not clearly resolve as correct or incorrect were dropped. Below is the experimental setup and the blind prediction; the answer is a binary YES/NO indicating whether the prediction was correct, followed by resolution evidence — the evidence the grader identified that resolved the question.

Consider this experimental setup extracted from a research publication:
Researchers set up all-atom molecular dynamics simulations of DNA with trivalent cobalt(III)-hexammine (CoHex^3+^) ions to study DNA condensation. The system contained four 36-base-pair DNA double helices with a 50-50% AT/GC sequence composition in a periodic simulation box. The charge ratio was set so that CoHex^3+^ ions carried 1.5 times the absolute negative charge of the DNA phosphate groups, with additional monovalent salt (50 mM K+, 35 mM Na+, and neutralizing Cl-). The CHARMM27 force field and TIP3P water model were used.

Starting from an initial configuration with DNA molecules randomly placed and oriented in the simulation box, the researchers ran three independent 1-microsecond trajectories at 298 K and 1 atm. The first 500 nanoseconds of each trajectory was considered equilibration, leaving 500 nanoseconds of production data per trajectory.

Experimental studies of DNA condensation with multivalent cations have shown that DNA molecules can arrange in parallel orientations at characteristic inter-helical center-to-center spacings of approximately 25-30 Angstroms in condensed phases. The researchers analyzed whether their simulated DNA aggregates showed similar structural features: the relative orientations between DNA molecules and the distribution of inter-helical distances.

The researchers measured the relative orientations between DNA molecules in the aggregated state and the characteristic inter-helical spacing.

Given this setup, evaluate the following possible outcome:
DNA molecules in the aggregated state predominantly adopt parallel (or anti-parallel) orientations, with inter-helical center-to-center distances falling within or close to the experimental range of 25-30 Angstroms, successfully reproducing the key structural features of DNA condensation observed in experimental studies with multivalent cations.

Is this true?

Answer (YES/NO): YES